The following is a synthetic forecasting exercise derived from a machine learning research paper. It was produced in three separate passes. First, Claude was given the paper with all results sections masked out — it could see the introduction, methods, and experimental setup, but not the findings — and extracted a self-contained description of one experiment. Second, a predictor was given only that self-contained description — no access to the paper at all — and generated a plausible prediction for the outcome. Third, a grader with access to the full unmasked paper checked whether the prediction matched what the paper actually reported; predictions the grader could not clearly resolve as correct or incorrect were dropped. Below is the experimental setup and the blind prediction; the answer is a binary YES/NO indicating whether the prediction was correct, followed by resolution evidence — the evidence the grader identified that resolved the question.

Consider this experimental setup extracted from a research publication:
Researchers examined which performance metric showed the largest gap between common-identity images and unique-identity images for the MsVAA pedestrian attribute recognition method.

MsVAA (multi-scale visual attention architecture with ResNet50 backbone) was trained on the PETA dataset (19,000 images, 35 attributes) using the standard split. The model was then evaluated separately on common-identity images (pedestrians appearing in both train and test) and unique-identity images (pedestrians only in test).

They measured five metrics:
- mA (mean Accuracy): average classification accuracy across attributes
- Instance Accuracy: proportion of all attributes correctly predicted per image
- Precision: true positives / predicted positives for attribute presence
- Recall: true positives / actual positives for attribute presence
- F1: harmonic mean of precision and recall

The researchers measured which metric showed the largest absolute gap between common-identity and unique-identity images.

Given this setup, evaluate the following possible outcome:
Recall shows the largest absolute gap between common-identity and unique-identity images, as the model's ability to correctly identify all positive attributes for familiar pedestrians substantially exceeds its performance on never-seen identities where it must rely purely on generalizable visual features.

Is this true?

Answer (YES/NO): NO